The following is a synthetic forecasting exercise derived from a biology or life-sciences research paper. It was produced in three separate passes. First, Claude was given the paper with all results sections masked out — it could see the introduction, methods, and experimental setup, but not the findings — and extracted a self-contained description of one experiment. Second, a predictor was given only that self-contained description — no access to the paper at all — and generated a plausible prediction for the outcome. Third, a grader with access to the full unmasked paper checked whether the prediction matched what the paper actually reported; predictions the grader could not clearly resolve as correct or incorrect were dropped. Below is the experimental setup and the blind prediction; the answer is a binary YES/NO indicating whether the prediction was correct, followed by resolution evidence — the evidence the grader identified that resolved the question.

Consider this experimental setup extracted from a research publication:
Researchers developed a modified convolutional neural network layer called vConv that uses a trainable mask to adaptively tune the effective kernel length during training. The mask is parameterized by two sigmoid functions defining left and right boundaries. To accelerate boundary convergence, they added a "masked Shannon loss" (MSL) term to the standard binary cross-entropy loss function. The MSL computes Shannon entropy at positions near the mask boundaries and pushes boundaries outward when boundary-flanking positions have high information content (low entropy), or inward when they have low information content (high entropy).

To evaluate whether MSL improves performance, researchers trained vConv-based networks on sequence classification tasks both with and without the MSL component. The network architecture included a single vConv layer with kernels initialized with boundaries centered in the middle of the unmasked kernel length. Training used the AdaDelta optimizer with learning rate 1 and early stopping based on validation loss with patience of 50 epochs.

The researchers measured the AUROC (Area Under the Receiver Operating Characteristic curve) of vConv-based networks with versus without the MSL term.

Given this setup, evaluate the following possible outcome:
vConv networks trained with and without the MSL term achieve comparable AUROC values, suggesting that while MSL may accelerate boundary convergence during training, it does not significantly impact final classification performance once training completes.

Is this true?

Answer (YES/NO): NO